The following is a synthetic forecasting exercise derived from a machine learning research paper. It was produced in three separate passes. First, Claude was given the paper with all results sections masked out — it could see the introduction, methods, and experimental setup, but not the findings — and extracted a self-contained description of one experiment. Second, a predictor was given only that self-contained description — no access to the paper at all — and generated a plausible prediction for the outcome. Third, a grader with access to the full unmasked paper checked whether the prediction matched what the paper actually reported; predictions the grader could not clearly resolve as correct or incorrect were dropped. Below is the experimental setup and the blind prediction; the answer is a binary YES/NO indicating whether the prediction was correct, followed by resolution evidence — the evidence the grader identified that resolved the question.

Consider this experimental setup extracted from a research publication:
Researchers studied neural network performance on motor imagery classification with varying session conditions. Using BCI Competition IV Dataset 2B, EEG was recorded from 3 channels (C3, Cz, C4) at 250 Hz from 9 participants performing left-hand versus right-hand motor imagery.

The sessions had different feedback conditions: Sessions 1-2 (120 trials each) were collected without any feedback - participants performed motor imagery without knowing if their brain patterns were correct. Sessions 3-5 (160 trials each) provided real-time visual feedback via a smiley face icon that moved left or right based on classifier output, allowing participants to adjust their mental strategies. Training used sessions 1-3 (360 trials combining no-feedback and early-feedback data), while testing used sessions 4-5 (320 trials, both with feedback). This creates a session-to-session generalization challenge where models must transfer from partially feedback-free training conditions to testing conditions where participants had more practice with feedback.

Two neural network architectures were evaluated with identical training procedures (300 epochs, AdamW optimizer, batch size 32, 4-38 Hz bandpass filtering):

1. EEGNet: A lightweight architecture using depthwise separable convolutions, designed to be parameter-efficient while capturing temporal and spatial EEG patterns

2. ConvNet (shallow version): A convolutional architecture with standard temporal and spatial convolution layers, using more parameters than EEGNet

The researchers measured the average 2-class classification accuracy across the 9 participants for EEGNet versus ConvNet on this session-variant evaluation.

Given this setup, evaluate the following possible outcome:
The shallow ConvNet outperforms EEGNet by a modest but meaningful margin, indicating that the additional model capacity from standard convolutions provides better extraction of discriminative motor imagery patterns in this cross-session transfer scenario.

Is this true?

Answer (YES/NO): NO